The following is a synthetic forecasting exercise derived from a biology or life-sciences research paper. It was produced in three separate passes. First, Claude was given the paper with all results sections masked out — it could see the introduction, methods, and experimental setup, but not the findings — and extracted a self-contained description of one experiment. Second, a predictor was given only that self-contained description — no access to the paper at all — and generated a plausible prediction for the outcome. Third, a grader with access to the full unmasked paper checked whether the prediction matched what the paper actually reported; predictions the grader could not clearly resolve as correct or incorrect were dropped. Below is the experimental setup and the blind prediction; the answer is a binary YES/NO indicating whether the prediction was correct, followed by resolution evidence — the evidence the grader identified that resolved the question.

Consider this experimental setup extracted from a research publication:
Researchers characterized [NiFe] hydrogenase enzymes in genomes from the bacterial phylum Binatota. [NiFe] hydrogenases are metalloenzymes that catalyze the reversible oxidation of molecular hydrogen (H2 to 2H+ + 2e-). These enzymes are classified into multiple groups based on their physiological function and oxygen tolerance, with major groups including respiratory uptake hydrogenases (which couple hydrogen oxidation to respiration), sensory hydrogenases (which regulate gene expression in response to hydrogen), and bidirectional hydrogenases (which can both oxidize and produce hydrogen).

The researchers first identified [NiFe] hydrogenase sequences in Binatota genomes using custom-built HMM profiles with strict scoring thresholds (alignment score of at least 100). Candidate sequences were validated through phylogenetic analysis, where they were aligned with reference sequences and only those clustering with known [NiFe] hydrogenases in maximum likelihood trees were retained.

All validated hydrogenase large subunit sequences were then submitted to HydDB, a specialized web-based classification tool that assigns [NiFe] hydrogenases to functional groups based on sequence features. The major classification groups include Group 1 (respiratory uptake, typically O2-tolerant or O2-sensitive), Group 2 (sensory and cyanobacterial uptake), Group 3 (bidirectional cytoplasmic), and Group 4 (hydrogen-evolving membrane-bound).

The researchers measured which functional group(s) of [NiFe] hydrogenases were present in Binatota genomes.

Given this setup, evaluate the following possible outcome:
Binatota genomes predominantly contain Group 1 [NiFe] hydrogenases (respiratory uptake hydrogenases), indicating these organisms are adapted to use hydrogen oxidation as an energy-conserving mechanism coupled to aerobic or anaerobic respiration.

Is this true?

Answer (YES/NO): YES